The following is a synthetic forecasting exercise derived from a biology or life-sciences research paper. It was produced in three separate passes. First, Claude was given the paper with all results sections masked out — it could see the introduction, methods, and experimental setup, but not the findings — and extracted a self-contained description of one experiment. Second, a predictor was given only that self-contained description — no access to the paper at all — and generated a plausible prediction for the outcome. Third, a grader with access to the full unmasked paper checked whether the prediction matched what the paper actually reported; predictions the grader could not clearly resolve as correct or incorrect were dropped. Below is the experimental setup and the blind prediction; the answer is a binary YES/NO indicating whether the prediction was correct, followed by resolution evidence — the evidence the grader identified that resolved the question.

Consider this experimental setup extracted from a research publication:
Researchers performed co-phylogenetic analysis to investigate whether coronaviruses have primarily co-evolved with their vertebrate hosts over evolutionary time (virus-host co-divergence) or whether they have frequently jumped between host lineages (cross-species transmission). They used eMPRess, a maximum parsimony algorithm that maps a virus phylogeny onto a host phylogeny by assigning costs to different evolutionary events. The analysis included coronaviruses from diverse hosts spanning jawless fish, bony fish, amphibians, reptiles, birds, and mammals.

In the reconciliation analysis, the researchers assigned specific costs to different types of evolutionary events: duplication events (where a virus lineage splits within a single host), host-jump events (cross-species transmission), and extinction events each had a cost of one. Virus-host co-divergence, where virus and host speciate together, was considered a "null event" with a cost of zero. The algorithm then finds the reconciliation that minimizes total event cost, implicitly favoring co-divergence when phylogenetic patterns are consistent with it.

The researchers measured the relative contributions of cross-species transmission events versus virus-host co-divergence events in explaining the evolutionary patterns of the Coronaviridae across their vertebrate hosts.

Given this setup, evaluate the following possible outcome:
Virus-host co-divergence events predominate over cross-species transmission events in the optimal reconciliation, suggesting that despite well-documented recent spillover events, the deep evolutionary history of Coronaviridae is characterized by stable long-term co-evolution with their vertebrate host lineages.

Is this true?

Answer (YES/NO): NO